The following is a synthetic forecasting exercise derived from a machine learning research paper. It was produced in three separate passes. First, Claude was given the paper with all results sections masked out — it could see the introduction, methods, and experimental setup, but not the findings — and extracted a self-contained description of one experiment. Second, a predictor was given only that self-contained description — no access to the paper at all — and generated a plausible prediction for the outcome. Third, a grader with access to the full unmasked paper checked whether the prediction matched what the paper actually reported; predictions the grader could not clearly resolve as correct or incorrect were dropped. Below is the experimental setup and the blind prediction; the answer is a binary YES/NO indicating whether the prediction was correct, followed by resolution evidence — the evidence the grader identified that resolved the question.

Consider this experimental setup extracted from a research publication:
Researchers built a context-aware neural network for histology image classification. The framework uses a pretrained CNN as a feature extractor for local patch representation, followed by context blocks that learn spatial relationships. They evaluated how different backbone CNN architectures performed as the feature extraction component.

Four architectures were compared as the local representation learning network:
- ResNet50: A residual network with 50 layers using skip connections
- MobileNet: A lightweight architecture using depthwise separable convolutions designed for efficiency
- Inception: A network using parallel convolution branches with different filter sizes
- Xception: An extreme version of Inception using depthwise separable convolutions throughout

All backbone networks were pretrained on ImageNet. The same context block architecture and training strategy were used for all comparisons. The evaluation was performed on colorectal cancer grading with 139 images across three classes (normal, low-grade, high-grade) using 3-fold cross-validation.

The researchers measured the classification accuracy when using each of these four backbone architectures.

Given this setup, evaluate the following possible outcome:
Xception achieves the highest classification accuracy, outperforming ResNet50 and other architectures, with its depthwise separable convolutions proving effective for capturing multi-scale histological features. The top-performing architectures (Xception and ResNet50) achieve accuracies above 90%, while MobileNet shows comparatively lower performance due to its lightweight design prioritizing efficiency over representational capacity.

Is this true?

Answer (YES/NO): NO